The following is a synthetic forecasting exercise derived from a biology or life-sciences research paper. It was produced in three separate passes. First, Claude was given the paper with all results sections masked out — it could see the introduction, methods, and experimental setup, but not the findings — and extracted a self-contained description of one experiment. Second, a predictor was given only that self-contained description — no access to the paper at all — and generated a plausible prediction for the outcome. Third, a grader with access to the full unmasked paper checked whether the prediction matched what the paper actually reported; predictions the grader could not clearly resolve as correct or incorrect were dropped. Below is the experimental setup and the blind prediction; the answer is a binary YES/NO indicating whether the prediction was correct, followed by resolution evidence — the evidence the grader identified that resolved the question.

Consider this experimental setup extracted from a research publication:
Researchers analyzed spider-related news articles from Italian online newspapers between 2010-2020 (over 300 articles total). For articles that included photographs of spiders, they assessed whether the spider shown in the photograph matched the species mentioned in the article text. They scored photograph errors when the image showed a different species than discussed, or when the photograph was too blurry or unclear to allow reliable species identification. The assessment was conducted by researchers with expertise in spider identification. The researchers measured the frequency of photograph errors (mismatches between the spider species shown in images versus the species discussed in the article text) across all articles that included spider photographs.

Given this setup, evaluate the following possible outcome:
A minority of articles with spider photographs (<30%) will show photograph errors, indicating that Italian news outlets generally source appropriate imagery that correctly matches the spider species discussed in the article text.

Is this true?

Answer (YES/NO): YES